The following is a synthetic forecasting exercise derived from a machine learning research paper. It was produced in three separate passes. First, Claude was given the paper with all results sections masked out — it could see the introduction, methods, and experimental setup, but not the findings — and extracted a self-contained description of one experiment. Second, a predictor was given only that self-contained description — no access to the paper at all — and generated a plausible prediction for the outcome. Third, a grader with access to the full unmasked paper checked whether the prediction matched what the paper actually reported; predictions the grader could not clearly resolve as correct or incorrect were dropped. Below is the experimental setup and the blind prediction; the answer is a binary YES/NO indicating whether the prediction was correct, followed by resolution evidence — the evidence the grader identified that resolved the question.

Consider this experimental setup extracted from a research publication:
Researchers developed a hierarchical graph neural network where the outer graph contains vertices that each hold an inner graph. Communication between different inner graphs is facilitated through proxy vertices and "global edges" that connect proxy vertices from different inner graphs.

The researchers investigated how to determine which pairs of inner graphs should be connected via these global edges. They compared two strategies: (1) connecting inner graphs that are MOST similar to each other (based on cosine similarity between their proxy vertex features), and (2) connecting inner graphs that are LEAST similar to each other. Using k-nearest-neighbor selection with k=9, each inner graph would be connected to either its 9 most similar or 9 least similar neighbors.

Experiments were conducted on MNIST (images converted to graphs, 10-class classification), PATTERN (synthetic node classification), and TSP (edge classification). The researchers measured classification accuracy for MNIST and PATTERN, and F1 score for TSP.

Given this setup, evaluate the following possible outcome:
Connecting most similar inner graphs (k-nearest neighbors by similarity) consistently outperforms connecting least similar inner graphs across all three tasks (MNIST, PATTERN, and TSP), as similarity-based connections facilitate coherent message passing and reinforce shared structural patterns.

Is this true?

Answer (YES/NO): NO